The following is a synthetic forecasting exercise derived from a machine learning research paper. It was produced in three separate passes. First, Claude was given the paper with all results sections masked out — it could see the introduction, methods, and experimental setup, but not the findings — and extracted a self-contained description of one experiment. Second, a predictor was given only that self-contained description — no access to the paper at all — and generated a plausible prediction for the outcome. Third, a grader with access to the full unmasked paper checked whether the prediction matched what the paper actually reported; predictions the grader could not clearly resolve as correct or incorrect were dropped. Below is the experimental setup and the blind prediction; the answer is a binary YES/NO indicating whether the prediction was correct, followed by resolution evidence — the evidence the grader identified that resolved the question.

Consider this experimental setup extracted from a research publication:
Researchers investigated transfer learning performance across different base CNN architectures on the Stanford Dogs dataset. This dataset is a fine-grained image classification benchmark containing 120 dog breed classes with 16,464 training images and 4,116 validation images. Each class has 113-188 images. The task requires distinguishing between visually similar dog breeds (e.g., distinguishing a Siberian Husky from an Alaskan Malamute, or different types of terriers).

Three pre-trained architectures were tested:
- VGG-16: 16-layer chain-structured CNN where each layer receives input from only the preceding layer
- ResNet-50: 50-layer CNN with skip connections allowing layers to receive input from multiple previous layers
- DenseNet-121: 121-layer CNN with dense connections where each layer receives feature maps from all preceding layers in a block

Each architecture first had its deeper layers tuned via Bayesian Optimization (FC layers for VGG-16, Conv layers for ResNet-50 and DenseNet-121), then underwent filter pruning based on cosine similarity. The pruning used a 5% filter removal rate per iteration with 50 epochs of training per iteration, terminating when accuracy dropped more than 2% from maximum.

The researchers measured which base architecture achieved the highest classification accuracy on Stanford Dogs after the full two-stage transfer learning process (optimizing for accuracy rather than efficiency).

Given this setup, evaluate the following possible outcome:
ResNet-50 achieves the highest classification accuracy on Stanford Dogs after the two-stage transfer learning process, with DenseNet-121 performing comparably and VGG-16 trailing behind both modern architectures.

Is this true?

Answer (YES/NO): NO